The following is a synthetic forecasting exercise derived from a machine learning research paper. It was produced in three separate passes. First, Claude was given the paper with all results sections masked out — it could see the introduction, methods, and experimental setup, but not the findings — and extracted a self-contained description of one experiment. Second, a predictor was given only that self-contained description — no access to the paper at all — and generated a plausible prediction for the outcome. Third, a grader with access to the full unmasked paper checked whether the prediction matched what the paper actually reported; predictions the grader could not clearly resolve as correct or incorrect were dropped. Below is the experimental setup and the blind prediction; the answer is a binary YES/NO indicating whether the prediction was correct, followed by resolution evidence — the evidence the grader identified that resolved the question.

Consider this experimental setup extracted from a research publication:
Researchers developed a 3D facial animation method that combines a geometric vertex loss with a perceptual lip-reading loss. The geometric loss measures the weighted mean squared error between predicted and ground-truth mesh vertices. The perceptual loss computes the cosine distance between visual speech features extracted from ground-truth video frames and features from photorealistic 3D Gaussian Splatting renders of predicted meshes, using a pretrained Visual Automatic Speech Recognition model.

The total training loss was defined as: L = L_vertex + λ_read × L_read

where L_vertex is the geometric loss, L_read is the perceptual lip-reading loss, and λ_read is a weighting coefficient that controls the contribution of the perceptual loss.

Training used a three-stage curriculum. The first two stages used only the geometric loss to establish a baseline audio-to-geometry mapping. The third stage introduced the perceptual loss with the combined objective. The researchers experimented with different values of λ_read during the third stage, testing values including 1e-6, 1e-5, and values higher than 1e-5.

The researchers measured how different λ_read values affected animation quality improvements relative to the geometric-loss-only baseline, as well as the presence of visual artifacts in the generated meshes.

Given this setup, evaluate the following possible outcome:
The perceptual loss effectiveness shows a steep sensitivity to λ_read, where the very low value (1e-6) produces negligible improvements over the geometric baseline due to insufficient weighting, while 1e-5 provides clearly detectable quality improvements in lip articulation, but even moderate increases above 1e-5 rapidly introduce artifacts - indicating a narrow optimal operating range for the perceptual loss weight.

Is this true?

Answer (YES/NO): NO